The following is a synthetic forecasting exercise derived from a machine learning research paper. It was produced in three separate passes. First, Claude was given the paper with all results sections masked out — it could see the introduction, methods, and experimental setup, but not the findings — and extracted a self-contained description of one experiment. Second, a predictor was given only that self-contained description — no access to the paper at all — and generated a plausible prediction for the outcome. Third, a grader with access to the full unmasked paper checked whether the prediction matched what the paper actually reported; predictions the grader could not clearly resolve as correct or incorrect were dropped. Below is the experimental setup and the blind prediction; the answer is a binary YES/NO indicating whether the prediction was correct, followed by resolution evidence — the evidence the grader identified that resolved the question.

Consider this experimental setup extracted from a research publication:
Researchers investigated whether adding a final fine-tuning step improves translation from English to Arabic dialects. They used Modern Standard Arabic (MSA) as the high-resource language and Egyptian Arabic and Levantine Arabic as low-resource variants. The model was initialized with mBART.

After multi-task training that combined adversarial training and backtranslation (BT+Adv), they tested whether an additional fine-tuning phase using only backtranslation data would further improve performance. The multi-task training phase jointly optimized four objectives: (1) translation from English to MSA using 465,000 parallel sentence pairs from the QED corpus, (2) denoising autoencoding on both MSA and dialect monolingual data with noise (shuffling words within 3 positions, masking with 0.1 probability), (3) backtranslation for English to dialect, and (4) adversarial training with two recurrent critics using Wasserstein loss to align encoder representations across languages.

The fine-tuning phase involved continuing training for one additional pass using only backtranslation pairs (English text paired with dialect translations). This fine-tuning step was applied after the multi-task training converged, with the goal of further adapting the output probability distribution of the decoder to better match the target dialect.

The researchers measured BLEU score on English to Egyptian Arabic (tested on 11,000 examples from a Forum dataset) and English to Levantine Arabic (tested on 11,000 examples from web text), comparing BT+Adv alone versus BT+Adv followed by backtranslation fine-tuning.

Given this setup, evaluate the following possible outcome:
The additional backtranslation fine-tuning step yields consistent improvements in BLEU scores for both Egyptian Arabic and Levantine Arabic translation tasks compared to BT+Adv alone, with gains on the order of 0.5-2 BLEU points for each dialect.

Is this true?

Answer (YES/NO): NO